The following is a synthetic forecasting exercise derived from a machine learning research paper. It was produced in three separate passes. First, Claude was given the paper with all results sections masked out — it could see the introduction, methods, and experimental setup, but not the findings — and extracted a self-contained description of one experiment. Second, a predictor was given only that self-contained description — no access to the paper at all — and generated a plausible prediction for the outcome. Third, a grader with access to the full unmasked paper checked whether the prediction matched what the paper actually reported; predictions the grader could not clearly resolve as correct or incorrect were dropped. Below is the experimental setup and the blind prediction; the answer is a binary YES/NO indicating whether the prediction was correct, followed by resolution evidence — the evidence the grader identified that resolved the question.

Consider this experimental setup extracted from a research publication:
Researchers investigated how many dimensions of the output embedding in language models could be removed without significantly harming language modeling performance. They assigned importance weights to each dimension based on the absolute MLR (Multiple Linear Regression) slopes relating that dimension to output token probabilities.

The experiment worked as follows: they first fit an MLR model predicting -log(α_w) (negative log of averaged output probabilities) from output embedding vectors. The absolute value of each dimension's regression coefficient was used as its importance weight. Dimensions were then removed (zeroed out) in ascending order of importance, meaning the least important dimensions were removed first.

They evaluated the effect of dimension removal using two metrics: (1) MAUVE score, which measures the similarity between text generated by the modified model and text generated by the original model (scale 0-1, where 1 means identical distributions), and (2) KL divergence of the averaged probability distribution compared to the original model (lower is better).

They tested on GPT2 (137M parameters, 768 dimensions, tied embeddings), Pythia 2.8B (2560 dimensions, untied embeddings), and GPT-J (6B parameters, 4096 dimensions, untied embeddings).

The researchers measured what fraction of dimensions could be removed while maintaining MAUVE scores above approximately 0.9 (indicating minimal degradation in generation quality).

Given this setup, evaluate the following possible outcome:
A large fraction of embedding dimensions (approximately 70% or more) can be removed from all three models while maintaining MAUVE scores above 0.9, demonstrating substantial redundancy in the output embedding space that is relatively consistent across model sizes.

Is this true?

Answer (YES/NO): NO